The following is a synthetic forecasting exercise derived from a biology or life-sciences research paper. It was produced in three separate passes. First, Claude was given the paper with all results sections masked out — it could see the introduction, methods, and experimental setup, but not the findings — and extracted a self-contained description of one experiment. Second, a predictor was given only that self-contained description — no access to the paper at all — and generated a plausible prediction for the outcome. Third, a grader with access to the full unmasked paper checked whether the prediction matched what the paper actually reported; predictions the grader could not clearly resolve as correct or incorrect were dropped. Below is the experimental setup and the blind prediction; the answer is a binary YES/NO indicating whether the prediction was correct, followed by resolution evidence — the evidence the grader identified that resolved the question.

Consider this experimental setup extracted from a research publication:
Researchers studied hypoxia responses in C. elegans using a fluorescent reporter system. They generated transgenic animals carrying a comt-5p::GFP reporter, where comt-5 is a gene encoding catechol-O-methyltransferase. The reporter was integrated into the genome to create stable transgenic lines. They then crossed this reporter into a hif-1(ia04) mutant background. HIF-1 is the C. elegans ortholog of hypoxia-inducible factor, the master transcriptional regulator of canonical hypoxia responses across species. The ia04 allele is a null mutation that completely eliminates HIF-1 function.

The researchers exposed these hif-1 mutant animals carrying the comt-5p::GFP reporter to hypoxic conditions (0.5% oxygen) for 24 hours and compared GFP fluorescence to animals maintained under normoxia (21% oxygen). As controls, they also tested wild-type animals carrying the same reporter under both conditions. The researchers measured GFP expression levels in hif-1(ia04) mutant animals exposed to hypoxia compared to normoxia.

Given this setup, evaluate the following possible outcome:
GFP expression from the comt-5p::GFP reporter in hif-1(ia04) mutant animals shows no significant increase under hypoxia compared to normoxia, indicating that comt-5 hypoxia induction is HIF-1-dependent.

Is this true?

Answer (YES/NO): NO